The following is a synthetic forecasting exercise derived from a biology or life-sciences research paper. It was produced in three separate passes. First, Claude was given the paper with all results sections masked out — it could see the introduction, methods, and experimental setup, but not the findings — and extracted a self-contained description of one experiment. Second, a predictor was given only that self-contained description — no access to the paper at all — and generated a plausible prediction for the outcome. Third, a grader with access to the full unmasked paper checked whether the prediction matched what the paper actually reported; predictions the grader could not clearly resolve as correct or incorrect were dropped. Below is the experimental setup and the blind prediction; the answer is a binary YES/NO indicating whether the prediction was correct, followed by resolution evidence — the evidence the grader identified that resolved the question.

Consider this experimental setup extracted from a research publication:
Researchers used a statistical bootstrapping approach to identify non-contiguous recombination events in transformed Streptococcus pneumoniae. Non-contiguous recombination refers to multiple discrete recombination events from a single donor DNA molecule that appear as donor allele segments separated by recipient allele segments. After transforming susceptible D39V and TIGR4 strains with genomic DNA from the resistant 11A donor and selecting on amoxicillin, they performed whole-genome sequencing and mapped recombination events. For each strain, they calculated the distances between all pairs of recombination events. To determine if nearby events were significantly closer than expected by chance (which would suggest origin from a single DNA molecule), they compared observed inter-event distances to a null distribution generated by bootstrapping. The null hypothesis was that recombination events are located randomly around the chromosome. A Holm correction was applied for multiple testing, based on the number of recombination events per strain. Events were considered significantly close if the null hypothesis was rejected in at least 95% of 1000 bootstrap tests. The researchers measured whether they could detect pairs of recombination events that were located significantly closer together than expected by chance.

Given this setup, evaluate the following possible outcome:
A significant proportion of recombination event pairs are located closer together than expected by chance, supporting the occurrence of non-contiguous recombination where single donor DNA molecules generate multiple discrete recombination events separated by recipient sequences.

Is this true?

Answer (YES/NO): YES